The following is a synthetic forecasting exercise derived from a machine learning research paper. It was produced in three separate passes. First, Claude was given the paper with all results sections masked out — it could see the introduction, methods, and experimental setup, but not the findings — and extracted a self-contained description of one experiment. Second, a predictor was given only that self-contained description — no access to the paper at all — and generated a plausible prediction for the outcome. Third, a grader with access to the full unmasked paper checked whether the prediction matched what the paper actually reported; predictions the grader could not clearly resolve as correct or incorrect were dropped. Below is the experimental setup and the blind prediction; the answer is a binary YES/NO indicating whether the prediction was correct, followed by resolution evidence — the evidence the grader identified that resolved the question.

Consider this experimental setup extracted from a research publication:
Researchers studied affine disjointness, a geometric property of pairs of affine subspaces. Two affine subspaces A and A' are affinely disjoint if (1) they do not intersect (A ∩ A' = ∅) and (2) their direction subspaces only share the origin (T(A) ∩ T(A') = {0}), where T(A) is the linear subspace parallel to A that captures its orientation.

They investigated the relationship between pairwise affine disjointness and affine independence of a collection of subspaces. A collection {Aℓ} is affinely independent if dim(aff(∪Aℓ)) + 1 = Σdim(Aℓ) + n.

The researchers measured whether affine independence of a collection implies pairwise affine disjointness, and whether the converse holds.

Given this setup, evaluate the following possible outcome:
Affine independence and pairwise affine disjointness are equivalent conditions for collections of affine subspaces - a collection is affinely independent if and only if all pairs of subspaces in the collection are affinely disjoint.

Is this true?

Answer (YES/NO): NO